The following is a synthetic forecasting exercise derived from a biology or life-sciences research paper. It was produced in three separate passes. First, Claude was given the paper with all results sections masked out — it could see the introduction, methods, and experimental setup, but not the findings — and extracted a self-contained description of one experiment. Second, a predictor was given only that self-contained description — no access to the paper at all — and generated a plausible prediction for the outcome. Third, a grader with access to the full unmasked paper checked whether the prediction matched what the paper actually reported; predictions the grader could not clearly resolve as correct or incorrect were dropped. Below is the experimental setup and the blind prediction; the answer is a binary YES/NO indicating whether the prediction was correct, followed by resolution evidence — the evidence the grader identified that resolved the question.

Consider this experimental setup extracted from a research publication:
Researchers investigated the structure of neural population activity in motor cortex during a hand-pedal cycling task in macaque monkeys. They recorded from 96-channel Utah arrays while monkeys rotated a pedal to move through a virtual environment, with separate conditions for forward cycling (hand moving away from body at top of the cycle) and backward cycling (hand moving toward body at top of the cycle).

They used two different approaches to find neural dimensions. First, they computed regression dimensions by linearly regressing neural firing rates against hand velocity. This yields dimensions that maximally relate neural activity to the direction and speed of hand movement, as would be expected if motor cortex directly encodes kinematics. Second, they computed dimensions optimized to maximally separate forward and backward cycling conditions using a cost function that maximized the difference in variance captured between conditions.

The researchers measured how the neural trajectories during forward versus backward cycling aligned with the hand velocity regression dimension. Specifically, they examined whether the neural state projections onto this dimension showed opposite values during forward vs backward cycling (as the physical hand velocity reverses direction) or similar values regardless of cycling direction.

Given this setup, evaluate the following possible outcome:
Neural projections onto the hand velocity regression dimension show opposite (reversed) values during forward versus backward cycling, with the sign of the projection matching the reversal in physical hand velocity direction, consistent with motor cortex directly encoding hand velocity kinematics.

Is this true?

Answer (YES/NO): NO